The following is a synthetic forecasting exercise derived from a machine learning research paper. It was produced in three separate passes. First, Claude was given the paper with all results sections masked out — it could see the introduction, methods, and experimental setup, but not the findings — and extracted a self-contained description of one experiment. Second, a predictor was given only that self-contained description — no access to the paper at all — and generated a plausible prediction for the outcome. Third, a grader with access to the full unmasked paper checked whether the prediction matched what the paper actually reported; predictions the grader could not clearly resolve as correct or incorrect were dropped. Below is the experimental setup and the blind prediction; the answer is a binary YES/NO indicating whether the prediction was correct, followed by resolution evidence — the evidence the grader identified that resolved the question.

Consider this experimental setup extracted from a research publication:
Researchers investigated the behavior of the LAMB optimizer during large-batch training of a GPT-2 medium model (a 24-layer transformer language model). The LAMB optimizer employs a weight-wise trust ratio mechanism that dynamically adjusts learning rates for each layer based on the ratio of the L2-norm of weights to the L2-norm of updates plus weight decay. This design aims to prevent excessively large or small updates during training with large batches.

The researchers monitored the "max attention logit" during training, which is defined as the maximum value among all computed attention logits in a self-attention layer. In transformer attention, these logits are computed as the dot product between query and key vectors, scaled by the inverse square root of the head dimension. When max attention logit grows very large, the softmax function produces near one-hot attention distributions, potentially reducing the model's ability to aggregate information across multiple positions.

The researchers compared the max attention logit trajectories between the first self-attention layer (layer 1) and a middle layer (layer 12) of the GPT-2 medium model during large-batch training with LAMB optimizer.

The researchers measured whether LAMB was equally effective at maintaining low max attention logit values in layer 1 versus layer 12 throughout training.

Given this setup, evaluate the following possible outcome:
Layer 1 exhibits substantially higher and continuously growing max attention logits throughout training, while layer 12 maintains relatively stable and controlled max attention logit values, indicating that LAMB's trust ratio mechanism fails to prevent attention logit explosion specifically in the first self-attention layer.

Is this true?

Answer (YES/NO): NO